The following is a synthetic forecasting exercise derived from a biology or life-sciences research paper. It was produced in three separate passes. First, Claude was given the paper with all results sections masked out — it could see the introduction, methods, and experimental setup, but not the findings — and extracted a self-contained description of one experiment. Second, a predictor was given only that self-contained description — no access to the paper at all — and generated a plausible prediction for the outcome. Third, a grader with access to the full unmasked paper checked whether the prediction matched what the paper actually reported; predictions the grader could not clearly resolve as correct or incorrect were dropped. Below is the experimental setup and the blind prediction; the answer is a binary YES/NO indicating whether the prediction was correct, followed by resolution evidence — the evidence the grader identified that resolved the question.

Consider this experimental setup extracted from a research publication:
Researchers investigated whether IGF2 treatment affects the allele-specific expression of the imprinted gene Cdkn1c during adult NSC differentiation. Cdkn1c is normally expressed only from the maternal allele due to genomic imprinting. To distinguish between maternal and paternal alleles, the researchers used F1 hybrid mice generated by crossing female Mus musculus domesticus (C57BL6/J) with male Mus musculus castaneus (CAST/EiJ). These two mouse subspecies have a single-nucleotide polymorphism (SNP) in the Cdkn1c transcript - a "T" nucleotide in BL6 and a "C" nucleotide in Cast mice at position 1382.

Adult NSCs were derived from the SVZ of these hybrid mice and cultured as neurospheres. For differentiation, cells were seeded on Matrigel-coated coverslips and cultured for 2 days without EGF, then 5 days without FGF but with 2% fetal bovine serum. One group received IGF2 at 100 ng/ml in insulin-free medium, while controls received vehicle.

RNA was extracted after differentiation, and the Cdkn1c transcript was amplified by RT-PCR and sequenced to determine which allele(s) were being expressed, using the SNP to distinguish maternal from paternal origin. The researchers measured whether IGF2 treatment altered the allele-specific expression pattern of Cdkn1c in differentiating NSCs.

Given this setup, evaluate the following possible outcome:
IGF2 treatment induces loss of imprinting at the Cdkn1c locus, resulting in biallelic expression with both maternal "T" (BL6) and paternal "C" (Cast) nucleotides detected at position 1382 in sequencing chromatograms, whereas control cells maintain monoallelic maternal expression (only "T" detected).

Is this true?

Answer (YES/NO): NO